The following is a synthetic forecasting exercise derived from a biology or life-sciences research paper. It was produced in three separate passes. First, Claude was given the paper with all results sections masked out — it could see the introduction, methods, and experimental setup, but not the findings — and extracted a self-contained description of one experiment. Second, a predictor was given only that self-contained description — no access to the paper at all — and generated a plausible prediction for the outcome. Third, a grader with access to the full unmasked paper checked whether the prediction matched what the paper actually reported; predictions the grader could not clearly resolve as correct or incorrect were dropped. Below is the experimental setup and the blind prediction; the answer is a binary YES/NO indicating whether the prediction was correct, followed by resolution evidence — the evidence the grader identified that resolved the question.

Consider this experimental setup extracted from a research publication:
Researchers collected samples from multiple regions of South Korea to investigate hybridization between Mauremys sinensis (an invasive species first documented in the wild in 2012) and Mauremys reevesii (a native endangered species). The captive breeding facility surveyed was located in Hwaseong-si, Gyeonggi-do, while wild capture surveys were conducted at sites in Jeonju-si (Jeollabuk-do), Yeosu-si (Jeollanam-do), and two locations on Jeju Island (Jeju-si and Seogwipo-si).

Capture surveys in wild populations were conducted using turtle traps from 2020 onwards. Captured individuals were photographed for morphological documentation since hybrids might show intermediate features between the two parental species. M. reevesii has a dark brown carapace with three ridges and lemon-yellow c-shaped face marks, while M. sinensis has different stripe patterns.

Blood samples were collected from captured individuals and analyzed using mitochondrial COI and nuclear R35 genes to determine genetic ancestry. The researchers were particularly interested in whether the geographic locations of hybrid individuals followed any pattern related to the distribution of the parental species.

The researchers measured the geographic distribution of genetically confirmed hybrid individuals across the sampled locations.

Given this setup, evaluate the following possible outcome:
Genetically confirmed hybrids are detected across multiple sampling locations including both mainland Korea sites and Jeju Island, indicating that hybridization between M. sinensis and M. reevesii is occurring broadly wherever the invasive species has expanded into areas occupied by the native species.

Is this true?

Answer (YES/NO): NO